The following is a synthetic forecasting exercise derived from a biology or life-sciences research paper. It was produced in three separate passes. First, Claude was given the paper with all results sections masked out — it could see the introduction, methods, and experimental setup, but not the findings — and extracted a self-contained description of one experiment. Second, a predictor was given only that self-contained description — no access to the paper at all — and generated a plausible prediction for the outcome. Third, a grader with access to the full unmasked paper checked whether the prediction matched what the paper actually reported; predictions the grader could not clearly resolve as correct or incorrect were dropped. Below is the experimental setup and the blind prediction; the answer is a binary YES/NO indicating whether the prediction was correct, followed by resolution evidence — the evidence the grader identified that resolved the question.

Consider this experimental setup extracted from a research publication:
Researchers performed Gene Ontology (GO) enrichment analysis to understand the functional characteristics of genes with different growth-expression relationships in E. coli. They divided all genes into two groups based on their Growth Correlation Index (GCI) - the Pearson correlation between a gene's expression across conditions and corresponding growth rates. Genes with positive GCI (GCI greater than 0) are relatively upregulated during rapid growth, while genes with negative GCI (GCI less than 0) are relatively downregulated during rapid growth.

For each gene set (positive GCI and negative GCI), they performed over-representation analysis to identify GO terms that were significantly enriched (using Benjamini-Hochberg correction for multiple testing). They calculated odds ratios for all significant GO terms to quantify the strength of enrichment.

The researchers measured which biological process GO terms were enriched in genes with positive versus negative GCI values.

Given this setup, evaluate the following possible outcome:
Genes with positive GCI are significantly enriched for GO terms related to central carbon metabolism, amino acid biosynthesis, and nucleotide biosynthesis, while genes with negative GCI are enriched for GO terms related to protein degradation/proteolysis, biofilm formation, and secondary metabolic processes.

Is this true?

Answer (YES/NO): NO